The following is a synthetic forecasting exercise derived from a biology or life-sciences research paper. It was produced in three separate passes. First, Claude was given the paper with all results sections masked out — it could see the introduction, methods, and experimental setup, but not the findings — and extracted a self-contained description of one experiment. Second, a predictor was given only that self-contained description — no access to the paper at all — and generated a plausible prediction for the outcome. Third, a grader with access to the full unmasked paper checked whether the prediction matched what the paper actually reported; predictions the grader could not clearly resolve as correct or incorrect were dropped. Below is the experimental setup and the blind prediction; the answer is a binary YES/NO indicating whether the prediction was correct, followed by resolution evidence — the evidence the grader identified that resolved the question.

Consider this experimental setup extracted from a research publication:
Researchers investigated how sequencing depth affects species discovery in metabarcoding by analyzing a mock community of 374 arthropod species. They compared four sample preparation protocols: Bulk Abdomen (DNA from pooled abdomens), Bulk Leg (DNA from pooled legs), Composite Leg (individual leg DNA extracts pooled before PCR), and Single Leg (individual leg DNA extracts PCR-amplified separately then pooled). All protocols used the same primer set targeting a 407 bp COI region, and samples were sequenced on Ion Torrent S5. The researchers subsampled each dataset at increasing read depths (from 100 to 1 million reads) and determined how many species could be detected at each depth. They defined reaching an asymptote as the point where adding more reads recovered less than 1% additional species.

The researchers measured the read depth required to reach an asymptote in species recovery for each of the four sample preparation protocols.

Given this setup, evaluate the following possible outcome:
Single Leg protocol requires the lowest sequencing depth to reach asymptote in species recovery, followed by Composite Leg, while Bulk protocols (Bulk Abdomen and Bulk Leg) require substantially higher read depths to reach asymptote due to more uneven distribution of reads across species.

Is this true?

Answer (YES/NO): NO